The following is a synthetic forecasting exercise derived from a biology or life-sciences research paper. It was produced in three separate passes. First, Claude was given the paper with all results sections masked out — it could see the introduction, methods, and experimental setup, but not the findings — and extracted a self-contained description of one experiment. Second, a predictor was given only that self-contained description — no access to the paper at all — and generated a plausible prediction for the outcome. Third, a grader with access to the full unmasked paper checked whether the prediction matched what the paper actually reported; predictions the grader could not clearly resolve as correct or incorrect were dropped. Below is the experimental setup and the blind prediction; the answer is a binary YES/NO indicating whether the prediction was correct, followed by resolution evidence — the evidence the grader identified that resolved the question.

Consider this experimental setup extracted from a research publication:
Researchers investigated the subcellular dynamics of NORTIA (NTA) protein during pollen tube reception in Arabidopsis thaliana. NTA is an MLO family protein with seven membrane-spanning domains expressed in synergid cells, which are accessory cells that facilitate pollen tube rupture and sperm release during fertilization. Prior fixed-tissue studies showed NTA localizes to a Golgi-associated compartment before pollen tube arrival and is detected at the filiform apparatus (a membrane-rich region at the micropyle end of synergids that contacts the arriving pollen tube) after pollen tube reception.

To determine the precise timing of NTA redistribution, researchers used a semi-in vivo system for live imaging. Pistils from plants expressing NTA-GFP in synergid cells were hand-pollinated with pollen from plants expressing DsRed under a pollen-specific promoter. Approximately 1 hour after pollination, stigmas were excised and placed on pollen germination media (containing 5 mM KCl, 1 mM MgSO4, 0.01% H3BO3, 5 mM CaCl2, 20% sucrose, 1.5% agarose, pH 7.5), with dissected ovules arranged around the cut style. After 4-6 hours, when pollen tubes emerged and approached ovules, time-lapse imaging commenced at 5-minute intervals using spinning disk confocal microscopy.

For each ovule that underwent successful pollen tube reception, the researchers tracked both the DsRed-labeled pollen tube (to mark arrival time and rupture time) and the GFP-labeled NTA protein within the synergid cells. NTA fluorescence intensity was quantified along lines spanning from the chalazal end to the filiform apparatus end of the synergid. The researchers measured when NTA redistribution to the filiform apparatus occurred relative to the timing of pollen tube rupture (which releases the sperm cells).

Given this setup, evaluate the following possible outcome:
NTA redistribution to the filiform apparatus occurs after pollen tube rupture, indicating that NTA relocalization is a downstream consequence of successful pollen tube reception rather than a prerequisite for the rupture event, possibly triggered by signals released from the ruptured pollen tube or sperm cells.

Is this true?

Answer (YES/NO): NO